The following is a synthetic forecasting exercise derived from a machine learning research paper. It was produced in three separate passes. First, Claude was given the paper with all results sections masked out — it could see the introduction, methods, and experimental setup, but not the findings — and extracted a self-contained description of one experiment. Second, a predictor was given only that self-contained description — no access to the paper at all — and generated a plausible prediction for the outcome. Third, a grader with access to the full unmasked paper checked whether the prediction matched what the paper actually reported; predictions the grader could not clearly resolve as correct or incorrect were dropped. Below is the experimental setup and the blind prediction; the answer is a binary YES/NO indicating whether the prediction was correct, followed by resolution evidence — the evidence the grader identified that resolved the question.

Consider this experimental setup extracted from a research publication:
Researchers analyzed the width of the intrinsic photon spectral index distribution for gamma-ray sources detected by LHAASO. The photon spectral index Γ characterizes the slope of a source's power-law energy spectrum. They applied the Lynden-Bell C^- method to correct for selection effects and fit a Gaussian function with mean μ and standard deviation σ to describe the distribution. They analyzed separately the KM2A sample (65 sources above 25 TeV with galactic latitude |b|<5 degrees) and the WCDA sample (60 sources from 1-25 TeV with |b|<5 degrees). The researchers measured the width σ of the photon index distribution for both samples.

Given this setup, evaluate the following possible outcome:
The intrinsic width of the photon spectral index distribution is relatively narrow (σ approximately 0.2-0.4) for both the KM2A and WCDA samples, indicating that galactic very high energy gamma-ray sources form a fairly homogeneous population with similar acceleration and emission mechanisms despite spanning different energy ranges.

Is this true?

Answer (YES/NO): YES